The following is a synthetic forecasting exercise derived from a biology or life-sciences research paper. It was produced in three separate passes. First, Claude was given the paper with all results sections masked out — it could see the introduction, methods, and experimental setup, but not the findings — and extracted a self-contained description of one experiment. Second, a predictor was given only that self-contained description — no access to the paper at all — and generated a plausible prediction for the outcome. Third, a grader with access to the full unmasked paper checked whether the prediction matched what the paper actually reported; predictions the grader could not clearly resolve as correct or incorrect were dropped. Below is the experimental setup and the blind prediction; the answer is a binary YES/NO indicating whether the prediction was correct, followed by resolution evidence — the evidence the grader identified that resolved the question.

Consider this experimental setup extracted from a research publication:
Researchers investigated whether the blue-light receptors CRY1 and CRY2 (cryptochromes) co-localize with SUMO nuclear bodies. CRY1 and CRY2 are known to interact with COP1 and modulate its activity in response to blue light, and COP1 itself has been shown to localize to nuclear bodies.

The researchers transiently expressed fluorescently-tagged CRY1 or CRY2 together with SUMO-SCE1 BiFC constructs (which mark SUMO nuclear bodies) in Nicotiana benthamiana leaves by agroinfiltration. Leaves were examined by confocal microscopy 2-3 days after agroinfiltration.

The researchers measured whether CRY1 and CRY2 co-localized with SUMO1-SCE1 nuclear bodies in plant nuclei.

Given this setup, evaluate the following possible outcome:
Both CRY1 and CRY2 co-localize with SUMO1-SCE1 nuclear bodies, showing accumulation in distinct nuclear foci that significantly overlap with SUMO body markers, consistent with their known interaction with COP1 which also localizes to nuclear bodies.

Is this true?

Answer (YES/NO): NO